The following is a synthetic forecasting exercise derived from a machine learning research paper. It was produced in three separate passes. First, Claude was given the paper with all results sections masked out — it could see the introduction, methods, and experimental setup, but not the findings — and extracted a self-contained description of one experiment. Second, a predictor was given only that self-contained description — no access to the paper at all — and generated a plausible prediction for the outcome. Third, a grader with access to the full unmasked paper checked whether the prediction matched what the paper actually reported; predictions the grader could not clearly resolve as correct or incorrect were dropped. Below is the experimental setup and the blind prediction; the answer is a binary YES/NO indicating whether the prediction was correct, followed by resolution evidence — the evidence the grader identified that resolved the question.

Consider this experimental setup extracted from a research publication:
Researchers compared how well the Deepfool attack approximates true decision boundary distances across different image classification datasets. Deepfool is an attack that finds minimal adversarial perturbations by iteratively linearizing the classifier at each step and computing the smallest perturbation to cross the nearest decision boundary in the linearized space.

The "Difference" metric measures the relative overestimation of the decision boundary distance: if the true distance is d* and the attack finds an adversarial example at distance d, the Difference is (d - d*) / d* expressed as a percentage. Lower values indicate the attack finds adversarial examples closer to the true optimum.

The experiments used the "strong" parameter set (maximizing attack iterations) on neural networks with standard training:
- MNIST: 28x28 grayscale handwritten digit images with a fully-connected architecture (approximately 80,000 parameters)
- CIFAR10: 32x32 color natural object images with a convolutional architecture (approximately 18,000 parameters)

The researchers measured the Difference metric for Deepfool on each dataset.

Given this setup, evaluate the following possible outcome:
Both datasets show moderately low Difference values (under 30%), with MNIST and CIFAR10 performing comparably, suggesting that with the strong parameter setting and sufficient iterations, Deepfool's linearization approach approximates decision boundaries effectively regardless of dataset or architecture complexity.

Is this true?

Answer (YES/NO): NO